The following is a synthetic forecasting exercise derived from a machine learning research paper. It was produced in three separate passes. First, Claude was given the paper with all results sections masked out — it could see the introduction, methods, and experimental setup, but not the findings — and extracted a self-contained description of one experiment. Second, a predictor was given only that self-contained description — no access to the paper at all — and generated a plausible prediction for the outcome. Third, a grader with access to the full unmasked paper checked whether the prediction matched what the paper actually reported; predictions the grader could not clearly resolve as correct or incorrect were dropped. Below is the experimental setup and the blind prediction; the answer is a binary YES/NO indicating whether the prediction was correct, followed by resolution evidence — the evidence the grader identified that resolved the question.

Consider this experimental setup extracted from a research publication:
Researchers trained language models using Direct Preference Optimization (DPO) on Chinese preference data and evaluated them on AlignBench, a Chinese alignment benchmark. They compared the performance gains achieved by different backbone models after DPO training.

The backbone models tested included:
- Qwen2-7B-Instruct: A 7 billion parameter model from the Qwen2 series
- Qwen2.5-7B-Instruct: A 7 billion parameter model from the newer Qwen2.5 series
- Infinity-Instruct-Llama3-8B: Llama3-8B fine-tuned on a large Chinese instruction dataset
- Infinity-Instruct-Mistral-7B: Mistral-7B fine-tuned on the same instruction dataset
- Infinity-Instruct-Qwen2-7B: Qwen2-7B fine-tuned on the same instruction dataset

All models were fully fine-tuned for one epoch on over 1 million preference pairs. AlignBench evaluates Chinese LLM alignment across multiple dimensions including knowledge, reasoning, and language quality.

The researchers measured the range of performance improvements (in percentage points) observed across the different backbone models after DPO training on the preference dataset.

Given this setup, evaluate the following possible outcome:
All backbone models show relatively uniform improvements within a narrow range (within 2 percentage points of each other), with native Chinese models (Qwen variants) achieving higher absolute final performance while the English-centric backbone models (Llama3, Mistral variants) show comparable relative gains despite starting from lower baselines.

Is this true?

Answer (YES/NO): NO